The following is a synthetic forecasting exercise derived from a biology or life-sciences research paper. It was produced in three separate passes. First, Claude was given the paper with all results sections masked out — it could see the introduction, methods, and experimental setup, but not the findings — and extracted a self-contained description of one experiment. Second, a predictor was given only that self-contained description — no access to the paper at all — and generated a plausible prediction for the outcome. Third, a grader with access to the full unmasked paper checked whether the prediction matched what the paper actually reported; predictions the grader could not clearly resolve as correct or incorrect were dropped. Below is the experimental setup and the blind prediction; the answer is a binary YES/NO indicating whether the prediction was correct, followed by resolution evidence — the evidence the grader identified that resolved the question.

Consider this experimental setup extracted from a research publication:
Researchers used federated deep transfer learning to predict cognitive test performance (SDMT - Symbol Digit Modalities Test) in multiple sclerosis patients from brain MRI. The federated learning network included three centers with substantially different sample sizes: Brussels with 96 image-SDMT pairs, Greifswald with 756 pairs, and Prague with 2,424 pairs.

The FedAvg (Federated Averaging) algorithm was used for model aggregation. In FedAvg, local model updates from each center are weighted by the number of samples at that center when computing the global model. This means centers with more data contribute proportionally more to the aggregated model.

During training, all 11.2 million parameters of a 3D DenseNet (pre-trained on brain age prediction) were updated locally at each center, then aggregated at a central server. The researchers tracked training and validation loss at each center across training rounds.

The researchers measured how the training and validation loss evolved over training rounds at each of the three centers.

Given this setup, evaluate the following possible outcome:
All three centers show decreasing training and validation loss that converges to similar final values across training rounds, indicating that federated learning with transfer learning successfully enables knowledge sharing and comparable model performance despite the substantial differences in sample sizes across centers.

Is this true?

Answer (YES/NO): NO